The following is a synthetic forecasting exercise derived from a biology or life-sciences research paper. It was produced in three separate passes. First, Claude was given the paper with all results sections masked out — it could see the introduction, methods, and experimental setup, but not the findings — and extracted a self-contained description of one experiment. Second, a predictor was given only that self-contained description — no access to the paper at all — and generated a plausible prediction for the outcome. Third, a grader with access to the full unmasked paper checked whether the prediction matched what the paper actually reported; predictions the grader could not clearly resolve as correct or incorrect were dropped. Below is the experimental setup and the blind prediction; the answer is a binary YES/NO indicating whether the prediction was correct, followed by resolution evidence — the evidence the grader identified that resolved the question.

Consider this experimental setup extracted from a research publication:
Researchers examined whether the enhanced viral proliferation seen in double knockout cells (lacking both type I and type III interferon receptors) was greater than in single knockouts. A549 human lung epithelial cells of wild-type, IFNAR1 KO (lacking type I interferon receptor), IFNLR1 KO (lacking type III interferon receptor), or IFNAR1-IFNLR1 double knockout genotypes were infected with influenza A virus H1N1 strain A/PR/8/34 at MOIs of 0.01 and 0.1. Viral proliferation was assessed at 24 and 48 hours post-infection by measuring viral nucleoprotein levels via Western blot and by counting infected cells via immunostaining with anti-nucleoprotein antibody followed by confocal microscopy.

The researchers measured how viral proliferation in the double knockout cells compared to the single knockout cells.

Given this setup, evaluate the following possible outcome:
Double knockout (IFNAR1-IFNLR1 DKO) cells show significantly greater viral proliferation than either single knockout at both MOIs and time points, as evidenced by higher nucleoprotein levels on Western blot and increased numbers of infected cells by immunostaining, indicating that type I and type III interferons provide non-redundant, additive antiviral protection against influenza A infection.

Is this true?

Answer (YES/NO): NO